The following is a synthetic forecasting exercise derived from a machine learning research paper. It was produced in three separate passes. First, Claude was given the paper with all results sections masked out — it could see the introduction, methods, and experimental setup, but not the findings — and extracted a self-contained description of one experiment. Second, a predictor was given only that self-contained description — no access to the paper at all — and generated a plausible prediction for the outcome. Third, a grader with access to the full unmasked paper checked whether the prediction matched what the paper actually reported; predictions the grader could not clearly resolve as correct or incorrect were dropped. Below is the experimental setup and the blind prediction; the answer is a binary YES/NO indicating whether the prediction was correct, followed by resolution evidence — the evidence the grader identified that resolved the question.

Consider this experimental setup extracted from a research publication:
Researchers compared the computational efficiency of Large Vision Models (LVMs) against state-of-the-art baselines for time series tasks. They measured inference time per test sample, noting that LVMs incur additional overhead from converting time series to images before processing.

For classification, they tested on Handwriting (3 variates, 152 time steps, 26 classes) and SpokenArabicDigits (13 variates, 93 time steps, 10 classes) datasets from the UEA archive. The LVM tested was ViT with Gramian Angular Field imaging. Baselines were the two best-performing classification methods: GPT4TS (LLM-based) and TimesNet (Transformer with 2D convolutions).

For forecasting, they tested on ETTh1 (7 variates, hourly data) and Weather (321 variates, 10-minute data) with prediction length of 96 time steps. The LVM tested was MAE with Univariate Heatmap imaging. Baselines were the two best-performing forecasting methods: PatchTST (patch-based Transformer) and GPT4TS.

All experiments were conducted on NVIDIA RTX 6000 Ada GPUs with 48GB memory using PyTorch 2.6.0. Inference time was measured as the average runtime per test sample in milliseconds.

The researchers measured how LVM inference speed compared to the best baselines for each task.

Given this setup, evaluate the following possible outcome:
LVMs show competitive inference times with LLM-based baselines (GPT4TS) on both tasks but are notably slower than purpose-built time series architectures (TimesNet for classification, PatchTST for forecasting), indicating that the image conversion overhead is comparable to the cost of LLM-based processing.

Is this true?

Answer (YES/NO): NO